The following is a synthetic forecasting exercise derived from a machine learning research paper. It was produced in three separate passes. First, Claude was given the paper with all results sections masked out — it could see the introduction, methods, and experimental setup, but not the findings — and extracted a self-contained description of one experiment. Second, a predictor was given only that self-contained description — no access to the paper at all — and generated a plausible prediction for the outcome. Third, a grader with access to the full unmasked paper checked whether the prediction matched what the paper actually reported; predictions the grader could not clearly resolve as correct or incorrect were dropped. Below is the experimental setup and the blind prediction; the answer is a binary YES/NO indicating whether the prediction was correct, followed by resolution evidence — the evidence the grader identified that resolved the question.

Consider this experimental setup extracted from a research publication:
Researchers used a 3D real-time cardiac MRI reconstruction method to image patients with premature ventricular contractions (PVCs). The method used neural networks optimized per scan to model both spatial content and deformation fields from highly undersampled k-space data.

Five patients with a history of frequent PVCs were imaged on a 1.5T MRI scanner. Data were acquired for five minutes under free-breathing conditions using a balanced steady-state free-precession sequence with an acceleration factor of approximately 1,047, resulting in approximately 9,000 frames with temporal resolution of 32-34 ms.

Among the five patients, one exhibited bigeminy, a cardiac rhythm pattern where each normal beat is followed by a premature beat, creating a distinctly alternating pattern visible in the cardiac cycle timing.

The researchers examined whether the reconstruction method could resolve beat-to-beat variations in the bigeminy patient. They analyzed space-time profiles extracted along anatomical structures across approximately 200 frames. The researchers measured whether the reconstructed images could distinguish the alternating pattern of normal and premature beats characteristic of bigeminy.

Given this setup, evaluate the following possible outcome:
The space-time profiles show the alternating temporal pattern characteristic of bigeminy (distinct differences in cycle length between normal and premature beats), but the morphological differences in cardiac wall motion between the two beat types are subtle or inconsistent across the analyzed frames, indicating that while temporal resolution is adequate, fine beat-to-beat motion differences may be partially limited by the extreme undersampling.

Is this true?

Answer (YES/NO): NO